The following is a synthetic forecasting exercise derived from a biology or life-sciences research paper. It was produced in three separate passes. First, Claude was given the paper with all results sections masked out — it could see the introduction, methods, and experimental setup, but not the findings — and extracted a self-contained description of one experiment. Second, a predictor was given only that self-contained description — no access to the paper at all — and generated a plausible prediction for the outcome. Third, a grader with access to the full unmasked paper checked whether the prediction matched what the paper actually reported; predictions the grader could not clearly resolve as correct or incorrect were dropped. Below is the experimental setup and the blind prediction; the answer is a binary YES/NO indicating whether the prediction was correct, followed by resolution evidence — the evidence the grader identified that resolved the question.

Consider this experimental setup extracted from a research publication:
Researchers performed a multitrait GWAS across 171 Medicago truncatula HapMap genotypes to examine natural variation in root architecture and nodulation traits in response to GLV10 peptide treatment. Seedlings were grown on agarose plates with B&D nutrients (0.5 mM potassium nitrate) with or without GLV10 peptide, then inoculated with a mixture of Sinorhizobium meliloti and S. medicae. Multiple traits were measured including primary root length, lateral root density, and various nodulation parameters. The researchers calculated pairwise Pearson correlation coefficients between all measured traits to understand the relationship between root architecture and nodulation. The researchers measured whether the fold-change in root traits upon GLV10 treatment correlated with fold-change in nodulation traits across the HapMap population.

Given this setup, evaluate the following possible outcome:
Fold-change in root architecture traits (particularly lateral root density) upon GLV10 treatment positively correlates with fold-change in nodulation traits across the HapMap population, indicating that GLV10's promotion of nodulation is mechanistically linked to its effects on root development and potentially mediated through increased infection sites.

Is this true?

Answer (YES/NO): NO